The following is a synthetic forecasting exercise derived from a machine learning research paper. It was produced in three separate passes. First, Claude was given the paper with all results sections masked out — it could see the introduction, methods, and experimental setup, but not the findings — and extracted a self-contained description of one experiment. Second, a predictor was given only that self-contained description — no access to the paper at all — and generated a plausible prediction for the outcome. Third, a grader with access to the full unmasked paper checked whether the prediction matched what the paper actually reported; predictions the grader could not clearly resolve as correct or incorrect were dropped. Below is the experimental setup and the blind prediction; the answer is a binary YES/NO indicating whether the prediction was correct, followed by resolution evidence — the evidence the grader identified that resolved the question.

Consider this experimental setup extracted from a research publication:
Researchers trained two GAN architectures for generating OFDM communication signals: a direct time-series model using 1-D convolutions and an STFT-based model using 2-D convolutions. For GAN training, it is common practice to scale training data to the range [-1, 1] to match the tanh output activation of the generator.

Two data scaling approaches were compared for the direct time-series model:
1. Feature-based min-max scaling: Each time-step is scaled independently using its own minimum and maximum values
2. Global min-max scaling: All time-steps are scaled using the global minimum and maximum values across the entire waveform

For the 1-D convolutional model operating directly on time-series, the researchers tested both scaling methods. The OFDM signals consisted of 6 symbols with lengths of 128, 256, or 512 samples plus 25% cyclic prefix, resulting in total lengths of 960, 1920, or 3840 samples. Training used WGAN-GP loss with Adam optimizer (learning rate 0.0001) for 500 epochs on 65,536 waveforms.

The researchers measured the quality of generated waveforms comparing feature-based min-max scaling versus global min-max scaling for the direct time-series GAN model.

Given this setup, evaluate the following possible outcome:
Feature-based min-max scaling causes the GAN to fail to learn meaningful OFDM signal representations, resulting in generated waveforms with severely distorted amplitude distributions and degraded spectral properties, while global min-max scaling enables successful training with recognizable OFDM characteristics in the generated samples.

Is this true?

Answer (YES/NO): NO